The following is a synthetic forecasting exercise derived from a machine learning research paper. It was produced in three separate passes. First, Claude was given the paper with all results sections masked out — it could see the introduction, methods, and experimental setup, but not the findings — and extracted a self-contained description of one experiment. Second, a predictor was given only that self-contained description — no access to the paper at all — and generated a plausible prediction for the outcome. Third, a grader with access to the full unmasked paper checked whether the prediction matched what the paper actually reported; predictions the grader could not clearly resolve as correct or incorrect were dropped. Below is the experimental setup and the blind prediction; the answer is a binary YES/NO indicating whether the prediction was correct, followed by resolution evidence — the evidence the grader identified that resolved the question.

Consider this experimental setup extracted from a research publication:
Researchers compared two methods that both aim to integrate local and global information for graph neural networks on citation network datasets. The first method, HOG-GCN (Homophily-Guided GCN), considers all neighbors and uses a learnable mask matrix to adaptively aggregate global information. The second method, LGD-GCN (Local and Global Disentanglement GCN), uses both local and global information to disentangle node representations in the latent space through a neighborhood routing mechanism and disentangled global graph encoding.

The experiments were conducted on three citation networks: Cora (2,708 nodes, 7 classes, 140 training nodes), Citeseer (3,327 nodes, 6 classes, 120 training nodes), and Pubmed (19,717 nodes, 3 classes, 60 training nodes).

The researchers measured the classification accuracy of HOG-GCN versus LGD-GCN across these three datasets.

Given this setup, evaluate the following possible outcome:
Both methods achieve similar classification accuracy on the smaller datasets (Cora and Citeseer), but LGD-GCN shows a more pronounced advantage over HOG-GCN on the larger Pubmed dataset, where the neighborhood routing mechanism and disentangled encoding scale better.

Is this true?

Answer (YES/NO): NO